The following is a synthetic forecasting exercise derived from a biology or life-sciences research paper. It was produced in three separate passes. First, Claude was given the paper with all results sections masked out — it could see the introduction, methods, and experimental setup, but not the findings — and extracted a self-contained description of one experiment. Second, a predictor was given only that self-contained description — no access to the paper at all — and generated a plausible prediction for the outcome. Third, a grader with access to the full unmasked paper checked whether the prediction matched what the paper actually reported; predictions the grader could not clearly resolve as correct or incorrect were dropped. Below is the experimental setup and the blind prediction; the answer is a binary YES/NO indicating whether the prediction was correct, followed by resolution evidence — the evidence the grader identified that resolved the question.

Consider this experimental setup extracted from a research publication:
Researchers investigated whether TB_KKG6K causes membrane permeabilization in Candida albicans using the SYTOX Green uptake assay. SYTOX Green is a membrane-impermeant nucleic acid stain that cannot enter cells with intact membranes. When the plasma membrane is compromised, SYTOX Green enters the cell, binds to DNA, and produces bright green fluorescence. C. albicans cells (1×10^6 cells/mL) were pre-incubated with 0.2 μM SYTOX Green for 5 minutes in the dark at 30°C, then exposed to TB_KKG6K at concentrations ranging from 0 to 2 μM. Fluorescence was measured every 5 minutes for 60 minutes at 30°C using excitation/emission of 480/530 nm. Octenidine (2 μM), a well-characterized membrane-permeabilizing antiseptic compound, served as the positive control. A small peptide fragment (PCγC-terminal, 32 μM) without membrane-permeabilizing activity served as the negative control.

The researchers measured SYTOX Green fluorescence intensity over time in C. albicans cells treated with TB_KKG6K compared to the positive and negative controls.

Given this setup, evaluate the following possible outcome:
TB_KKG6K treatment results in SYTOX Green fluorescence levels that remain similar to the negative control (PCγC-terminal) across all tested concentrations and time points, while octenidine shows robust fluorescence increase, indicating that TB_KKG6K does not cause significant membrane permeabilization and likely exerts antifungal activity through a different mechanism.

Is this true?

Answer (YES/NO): NO